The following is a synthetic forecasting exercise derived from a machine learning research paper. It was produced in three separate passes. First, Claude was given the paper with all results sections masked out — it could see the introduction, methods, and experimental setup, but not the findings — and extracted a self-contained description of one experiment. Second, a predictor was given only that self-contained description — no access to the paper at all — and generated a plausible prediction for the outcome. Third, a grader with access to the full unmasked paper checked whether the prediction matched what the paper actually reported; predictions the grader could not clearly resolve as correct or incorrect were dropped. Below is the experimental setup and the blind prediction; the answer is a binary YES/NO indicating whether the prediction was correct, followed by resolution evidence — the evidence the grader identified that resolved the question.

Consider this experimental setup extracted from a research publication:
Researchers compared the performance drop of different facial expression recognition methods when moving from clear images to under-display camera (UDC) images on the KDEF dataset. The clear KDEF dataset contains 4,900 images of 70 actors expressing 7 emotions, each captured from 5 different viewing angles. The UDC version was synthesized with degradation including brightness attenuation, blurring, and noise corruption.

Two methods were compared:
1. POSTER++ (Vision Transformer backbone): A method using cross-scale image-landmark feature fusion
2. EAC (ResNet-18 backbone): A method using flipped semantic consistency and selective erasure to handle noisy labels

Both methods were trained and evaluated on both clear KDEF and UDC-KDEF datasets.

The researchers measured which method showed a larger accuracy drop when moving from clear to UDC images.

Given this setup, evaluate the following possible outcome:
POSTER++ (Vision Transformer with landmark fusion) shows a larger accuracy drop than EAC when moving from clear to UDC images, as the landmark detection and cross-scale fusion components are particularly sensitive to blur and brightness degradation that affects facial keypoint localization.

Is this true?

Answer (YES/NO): NO